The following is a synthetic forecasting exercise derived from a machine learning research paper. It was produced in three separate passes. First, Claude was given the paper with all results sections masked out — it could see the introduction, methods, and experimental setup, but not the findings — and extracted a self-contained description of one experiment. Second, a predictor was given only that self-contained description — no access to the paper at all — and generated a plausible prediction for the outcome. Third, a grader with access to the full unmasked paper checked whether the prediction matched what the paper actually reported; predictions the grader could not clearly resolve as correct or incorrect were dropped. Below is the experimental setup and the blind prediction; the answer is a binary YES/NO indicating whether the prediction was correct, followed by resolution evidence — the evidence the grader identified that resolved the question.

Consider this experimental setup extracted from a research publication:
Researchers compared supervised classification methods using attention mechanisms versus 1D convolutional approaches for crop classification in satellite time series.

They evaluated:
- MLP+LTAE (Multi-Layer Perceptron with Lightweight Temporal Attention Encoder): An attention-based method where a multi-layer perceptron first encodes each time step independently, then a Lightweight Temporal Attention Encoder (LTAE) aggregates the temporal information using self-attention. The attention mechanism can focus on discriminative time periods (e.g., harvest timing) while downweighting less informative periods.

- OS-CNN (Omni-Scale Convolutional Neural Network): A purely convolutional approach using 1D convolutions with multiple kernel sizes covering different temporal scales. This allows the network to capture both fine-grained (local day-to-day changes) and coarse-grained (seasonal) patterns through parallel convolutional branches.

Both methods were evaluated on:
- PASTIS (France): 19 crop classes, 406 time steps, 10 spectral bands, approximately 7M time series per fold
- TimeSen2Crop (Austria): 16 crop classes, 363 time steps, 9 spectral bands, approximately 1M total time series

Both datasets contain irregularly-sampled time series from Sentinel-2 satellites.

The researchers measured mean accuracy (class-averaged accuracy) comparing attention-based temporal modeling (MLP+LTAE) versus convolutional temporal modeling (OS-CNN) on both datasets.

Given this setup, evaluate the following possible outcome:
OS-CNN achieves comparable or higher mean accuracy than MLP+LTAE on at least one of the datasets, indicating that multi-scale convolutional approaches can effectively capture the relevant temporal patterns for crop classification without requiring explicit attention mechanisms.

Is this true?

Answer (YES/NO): YES